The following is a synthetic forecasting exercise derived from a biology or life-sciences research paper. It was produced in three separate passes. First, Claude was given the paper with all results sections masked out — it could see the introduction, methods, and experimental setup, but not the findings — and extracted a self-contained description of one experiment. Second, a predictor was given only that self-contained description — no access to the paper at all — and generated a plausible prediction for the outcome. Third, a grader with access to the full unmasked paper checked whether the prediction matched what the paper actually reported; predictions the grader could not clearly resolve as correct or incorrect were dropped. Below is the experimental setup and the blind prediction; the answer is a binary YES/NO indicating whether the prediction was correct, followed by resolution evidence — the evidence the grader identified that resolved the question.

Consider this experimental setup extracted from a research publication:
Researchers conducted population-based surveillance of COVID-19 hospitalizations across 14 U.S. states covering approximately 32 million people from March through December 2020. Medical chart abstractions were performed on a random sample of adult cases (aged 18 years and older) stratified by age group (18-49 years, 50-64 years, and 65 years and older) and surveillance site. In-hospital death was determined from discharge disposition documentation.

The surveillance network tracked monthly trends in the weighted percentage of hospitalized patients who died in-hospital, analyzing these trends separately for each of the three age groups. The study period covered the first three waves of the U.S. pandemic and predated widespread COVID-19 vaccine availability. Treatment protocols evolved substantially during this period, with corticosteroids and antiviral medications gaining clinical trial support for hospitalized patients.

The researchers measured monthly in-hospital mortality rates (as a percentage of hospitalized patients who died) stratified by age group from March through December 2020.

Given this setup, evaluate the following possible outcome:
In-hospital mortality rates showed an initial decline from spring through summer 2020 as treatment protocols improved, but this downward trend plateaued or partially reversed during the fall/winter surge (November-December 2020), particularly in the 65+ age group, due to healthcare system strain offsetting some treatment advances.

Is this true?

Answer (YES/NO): NO